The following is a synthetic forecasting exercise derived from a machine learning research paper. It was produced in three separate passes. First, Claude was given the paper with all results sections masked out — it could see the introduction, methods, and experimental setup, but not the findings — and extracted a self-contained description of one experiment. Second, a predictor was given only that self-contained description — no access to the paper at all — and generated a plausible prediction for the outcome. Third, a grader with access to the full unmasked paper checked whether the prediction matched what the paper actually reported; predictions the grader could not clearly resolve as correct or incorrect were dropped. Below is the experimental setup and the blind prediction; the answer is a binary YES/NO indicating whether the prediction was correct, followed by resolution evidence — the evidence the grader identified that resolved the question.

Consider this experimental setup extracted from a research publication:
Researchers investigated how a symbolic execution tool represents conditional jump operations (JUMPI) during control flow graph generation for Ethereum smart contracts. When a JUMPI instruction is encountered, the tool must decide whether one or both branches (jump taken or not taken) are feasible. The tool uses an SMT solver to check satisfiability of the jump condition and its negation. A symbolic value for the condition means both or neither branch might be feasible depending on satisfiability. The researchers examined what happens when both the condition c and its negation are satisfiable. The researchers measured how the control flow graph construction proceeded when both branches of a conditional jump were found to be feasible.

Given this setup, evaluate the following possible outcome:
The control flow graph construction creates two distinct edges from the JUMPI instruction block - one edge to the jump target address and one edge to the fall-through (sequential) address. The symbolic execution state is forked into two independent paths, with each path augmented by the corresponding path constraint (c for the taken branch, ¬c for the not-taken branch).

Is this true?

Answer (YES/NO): YES